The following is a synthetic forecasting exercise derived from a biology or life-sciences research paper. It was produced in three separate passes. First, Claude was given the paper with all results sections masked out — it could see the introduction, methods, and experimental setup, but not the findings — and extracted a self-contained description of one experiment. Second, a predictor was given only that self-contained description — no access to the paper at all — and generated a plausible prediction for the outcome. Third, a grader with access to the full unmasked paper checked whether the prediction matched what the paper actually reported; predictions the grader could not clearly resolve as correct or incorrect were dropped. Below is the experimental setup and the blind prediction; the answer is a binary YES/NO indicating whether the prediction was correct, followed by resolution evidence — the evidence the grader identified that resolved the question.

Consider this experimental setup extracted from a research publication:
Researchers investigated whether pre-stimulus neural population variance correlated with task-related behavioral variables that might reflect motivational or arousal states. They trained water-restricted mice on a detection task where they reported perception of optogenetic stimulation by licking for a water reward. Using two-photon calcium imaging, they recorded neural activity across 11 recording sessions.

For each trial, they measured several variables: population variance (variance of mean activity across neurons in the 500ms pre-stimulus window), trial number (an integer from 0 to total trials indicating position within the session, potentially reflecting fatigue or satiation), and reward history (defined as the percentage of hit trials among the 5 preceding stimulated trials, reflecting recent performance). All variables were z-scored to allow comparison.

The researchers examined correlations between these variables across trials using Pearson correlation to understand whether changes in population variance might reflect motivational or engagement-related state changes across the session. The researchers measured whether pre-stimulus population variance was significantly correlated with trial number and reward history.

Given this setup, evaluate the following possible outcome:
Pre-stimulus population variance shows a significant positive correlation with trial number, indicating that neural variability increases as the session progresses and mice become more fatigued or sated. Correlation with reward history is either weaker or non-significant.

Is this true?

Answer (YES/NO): NO